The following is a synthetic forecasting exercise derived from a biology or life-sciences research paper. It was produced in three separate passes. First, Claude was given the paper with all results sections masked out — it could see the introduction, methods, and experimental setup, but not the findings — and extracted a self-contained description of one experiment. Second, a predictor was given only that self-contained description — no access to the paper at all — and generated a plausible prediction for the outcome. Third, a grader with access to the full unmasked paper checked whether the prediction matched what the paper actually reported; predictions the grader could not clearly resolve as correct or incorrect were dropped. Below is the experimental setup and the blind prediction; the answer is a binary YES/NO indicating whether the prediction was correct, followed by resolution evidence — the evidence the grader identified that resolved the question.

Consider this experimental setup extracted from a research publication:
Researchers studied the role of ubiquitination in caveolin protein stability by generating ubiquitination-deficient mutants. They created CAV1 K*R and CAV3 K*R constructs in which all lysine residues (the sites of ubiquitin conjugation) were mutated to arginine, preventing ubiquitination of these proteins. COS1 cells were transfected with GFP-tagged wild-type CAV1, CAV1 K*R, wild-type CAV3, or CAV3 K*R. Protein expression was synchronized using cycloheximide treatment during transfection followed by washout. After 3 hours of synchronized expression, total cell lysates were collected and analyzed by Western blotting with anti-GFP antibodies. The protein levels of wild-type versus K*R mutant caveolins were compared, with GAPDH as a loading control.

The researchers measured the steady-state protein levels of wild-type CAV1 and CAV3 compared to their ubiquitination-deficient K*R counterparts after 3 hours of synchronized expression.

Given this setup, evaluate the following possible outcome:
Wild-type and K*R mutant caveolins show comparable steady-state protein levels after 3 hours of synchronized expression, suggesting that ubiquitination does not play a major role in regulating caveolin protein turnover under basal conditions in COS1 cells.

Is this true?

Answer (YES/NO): NO